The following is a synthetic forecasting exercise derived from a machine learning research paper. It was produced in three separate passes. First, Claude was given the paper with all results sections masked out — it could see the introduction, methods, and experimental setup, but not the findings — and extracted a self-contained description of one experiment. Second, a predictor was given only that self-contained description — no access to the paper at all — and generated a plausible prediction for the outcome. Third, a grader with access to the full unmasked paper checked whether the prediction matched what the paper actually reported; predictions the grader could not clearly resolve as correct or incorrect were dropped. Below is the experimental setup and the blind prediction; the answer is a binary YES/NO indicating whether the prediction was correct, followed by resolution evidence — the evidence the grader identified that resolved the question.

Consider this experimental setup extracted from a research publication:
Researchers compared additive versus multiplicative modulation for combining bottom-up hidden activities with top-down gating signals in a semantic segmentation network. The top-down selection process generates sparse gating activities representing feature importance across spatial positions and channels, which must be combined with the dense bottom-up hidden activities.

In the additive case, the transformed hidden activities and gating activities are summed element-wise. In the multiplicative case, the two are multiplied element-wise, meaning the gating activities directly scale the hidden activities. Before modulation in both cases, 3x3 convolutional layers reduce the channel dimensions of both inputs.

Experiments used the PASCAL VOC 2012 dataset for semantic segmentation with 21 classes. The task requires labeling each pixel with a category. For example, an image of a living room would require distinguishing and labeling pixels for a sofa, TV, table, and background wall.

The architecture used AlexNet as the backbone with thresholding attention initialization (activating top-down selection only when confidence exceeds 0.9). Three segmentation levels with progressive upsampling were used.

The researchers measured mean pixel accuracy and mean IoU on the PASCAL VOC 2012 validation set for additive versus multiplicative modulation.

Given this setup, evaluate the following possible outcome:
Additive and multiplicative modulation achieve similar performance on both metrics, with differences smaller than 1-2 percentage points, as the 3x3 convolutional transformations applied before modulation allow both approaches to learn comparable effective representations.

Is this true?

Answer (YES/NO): NO